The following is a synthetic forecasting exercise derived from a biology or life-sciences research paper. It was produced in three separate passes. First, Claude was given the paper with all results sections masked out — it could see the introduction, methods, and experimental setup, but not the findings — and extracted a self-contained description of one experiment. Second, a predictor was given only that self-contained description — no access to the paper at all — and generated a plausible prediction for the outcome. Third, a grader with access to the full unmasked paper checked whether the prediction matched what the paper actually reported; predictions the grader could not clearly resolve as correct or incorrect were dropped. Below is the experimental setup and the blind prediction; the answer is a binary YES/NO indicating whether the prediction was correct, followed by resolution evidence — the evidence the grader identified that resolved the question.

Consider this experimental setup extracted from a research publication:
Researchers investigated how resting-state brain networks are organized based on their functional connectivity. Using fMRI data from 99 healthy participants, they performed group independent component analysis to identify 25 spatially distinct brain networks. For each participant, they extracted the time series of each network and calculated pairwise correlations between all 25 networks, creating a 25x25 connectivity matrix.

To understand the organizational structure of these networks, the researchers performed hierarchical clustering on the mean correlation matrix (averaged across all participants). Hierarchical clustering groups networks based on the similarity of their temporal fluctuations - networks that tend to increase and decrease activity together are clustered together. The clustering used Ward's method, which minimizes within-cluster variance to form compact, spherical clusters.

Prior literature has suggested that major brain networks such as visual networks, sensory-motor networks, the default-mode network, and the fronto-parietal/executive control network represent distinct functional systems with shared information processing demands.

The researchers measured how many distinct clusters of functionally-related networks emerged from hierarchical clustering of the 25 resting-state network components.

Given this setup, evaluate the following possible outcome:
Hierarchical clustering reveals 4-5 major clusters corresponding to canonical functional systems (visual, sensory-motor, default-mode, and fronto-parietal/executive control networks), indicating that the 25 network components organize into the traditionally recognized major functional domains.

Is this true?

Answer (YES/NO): YES